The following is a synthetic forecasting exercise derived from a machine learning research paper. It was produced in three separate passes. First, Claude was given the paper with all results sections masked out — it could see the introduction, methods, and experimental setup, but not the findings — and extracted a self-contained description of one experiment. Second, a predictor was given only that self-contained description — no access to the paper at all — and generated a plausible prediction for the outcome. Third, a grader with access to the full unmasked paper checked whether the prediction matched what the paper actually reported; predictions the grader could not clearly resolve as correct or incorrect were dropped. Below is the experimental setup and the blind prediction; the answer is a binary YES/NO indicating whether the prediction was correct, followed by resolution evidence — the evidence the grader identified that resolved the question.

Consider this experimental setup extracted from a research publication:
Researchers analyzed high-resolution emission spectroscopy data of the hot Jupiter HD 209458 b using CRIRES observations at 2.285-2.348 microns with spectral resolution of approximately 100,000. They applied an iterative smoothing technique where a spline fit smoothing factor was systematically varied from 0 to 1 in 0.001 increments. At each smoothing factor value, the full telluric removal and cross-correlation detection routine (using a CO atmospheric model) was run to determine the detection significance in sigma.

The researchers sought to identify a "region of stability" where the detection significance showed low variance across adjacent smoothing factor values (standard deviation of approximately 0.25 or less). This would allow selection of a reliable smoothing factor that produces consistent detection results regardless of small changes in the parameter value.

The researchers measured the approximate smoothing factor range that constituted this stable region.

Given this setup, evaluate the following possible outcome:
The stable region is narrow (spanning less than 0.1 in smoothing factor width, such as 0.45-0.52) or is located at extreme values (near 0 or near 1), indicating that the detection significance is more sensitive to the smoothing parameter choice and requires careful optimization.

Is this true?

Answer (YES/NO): YES